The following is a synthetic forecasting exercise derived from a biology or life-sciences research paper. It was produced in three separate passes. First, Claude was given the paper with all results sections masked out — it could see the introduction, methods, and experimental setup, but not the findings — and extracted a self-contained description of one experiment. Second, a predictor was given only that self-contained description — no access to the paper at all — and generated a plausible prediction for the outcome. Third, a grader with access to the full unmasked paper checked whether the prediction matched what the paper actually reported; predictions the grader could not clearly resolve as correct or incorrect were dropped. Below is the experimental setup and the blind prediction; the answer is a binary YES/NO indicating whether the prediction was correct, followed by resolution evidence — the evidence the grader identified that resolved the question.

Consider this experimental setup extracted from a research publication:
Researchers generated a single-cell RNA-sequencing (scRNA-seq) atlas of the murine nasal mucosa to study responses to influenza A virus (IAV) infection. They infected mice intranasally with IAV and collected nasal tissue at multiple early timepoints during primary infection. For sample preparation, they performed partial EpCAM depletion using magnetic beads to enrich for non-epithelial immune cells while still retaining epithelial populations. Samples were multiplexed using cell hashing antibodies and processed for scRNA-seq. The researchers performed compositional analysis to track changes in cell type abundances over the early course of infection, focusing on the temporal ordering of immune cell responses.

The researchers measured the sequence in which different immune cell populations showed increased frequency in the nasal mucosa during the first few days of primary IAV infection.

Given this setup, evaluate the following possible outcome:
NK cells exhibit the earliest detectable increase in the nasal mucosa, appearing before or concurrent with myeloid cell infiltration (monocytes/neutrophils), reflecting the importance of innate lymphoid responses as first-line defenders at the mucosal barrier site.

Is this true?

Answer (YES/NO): NO